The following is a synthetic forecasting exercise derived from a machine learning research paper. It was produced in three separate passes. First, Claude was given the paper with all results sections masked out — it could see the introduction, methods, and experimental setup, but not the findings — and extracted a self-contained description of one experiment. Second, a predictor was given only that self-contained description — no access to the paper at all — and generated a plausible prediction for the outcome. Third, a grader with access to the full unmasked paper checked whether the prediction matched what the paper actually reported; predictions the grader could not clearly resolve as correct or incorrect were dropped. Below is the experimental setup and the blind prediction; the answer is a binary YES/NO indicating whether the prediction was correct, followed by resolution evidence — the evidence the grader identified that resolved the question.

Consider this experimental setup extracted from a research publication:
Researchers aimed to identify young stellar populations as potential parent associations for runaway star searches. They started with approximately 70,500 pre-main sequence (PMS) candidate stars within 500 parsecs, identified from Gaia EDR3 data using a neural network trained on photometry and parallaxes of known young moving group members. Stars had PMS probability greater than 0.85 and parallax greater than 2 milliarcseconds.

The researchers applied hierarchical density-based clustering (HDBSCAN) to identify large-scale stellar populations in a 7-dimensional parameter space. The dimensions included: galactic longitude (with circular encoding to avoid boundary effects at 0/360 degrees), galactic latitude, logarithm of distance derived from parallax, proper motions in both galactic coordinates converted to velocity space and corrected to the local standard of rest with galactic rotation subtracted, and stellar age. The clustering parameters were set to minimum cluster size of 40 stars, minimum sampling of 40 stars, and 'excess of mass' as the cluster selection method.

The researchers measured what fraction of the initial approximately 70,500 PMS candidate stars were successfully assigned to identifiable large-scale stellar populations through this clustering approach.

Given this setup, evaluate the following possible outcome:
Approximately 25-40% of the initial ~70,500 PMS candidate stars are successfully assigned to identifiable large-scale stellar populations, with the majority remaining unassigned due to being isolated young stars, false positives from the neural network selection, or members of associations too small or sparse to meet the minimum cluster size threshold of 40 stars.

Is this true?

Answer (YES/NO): YES